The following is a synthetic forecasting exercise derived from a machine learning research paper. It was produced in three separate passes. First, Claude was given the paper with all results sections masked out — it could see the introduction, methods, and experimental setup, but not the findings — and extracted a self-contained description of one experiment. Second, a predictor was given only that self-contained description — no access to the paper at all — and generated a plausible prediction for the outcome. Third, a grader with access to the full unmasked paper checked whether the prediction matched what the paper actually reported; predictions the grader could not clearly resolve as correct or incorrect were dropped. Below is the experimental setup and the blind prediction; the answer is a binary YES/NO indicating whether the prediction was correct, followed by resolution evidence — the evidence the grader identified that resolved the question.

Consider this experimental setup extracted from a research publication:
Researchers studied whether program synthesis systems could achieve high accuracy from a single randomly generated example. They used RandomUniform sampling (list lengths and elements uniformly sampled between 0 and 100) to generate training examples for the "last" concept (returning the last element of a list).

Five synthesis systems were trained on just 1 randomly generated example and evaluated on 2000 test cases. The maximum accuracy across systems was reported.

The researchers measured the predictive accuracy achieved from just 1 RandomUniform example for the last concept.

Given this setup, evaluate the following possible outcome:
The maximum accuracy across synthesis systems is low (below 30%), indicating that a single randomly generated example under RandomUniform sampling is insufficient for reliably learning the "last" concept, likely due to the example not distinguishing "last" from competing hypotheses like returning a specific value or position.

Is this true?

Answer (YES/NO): NO